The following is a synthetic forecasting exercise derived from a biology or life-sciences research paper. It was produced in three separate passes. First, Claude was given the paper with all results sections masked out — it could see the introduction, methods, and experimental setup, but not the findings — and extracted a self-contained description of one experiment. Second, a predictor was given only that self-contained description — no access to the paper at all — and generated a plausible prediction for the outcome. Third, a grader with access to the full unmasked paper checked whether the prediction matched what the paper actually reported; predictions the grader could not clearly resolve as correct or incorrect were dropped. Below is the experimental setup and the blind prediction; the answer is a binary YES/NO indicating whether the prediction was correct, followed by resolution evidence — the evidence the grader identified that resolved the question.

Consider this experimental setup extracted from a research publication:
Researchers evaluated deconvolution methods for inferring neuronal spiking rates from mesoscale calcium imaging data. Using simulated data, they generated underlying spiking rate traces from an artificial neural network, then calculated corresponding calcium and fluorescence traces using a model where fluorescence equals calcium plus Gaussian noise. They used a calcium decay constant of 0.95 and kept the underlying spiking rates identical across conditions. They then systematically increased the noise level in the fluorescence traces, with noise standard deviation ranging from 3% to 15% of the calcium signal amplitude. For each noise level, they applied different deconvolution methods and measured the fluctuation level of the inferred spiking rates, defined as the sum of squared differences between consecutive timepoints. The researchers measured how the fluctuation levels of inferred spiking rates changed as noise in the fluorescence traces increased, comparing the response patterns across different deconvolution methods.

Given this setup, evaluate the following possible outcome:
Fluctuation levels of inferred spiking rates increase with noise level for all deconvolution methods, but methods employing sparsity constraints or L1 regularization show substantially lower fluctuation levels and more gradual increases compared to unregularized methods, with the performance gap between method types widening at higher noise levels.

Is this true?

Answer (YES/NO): NO